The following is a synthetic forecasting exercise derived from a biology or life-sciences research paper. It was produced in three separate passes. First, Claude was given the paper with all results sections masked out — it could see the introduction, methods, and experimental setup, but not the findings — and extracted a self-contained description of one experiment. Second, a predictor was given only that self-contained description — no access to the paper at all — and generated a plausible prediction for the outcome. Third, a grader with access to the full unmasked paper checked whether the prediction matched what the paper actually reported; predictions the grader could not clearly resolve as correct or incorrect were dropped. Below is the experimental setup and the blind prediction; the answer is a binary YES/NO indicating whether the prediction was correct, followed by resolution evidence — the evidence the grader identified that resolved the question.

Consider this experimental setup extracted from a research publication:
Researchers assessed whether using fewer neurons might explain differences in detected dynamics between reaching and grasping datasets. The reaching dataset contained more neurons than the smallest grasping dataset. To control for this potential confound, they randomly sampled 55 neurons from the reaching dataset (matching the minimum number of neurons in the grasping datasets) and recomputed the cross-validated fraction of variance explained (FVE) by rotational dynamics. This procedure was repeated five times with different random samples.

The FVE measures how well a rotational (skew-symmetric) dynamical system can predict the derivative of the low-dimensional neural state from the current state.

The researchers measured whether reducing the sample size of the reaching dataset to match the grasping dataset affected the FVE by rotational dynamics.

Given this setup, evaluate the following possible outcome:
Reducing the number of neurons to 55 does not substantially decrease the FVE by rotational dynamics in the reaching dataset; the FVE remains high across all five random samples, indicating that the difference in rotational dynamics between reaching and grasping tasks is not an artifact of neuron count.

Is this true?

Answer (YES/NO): YES